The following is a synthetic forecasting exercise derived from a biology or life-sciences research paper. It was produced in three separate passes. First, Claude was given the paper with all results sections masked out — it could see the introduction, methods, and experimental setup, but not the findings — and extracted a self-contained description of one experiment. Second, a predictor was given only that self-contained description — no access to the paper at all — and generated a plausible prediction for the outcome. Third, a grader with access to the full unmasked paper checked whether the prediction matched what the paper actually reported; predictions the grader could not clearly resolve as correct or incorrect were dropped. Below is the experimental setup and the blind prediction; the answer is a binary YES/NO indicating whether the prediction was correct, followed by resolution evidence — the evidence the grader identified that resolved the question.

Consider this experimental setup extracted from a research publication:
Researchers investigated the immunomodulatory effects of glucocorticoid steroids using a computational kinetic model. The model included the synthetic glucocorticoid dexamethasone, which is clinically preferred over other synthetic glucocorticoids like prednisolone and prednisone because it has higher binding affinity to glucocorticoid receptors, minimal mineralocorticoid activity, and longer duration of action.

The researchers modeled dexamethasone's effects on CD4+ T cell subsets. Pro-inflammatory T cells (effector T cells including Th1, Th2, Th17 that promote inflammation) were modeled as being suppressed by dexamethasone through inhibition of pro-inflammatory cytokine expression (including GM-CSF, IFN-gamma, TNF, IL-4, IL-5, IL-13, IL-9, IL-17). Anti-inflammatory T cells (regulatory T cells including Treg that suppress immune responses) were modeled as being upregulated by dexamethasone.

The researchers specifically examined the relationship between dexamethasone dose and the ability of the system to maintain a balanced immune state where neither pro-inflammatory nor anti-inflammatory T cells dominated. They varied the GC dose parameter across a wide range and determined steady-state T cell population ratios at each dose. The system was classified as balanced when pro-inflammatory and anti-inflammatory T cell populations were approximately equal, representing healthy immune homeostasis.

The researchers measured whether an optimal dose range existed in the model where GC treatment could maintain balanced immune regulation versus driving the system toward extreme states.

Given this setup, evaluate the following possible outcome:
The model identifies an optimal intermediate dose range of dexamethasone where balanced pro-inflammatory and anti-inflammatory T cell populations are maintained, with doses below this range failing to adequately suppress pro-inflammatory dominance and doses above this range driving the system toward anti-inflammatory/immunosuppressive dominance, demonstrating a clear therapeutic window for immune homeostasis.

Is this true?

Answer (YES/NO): YES